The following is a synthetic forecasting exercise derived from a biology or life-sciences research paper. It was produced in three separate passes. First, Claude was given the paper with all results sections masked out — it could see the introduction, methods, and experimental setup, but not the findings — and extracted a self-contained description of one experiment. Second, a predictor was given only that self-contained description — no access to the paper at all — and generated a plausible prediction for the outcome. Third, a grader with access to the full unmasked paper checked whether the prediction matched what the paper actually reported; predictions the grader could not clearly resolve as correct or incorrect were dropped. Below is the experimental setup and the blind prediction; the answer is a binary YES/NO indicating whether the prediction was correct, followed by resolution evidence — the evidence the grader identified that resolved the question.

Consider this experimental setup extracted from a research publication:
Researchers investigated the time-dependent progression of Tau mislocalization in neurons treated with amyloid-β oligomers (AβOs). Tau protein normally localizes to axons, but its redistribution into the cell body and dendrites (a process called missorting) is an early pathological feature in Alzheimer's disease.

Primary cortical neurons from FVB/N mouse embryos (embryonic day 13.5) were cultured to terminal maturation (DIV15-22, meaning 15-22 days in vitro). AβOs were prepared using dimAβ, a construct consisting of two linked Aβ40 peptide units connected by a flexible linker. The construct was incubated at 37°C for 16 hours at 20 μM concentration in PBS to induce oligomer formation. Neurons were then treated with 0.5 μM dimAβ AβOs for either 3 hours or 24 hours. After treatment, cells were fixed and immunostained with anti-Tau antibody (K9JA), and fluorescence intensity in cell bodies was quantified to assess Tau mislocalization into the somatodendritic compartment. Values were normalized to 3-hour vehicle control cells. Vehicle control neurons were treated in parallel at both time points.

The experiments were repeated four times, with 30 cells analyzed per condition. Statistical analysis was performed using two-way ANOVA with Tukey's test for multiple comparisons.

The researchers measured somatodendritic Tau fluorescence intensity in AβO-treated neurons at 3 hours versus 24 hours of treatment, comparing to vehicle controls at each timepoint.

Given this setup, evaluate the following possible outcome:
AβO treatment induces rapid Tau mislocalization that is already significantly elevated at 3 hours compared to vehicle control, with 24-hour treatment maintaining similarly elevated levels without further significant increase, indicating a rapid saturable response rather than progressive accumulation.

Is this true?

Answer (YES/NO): NO